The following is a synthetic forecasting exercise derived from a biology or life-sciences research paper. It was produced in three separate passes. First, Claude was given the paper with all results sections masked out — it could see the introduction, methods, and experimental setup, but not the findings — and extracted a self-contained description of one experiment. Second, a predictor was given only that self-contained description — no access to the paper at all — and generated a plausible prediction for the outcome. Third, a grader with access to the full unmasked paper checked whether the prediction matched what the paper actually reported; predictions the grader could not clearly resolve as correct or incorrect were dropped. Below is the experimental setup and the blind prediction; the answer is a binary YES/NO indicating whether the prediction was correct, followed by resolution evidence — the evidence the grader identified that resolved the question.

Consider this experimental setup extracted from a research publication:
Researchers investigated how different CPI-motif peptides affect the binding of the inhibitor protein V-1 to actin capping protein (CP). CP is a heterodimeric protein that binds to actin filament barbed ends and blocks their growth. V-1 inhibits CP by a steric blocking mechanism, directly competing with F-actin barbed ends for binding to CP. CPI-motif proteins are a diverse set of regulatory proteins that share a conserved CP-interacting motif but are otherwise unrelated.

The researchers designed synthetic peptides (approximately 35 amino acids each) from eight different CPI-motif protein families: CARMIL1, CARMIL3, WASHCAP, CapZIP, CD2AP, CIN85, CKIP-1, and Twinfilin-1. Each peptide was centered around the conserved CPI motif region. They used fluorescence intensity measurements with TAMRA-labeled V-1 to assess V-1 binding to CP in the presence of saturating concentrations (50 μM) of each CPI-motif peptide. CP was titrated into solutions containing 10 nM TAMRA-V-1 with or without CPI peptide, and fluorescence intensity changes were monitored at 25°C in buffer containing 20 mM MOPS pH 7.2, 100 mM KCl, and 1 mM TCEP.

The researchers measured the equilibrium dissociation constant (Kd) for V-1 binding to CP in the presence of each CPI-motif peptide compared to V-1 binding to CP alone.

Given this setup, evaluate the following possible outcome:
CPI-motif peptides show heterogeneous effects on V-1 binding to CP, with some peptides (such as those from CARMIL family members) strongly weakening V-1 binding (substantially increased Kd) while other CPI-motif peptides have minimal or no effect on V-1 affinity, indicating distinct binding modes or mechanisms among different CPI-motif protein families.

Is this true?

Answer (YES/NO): NO